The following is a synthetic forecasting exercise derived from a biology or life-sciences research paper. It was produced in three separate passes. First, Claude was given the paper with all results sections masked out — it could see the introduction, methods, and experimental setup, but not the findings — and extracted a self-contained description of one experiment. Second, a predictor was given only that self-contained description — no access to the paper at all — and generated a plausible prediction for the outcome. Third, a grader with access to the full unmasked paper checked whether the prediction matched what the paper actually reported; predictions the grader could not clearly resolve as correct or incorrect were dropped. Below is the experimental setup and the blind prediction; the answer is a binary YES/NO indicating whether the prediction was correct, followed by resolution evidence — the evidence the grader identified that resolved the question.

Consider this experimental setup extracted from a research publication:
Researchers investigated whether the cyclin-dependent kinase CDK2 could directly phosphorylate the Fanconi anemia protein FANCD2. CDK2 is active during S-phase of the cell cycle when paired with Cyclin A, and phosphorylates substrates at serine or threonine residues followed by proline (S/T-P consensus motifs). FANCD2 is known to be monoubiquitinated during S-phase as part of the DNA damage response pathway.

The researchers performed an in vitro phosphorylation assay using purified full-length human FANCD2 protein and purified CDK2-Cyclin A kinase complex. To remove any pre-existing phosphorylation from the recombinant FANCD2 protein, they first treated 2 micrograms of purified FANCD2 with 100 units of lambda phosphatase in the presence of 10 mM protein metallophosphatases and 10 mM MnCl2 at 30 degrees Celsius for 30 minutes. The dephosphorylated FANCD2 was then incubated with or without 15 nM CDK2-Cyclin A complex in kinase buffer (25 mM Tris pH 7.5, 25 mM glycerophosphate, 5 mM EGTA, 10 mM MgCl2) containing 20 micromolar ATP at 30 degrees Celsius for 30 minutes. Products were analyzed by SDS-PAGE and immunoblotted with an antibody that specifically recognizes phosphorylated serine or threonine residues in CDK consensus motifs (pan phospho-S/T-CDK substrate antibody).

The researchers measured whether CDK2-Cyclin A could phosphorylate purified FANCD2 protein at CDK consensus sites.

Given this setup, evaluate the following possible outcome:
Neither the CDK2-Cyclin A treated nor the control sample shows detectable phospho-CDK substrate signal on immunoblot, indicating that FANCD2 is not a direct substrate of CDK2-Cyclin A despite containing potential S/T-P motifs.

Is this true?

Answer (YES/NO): NO